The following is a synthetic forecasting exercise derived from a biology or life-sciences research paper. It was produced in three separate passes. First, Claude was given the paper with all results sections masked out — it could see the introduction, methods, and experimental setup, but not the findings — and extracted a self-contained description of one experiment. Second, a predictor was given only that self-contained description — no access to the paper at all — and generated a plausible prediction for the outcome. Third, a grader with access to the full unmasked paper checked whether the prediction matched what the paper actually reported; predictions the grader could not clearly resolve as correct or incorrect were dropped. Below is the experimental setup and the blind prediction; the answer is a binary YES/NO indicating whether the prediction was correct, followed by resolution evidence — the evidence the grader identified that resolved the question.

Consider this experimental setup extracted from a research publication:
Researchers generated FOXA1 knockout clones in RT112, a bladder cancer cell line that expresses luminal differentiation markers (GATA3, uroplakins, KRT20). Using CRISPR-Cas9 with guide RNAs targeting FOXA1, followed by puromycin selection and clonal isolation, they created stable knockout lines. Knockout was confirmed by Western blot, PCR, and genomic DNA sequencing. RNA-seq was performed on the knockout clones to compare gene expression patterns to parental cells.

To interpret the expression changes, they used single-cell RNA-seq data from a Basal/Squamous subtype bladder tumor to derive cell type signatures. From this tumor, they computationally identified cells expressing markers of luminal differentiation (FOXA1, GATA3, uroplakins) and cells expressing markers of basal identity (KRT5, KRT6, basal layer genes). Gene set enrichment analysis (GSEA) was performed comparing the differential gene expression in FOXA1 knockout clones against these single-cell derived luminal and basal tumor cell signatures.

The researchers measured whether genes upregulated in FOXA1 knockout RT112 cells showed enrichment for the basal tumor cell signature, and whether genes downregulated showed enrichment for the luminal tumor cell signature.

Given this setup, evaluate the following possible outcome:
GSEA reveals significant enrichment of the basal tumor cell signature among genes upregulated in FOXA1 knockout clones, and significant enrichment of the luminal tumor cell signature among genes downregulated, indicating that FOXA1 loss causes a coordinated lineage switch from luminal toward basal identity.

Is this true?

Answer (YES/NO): YES